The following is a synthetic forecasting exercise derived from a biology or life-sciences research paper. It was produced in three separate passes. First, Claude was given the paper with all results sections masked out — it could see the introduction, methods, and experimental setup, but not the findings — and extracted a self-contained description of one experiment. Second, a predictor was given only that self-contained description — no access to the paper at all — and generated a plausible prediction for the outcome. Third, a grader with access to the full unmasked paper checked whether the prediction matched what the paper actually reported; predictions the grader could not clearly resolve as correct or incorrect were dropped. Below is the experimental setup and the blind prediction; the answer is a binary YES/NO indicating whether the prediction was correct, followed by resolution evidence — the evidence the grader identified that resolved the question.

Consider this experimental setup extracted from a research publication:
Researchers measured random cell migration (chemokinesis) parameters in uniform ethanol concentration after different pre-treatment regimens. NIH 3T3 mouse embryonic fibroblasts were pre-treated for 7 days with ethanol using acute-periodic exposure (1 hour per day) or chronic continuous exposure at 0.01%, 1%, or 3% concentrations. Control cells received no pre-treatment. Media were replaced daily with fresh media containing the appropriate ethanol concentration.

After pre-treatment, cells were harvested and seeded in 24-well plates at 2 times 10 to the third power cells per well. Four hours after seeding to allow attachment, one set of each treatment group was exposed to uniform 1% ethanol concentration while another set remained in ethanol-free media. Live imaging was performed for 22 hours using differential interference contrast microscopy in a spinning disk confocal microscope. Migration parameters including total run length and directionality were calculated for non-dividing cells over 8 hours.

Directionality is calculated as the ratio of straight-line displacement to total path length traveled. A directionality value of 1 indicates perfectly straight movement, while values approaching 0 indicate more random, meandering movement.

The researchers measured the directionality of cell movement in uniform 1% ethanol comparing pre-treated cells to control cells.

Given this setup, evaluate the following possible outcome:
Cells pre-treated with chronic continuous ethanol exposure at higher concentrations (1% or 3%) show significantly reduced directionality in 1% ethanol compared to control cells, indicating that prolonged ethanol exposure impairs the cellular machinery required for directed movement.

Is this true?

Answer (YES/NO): NO